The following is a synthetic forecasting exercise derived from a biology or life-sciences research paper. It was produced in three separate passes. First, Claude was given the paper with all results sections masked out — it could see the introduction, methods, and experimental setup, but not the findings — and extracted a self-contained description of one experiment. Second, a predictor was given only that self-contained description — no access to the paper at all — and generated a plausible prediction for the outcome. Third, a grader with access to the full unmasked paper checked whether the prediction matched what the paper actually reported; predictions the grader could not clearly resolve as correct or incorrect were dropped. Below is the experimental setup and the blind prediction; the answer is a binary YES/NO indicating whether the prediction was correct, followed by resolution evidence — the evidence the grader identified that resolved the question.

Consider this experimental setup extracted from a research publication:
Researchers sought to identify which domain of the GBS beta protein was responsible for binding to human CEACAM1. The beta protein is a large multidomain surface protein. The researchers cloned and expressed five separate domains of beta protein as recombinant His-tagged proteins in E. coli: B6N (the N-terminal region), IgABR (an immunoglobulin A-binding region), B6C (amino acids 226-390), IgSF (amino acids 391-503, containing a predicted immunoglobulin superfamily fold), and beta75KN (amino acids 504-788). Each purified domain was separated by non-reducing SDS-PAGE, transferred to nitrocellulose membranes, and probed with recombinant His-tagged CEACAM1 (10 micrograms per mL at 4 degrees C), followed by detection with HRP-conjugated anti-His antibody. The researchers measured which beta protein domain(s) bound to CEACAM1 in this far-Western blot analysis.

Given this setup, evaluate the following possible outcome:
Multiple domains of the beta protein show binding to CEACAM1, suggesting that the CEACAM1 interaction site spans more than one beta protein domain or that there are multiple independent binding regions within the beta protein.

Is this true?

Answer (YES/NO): NO